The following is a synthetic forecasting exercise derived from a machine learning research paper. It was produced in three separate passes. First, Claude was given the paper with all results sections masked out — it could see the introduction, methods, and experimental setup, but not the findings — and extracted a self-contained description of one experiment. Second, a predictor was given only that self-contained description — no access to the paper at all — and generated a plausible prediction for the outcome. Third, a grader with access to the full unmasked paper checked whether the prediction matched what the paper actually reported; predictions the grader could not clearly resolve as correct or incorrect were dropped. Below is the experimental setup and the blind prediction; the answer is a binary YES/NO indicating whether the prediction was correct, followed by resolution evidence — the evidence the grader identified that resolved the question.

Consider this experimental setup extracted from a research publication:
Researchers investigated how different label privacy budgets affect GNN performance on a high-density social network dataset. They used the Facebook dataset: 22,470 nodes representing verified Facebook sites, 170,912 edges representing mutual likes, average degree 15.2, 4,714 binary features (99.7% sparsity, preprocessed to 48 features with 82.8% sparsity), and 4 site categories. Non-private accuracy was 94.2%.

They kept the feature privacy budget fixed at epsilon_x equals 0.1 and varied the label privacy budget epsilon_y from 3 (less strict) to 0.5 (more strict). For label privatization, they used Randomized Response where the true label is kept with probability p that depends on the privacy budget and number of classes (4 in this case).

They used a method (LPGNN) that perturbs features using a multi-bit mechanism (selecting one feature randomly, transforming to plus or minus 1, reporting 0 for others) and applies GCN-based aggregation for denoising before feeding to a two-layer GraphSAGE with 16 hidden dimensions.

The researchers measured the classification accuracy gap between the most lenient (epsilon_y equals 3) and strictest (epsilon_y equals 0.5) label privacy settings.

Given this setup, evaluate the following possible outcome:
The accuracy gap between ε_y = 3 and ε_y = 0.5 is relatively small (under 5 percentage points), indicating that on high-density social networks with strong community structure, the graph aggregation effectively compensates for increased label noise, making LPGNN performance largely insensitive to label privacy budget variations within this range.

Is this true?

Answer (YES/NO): NO